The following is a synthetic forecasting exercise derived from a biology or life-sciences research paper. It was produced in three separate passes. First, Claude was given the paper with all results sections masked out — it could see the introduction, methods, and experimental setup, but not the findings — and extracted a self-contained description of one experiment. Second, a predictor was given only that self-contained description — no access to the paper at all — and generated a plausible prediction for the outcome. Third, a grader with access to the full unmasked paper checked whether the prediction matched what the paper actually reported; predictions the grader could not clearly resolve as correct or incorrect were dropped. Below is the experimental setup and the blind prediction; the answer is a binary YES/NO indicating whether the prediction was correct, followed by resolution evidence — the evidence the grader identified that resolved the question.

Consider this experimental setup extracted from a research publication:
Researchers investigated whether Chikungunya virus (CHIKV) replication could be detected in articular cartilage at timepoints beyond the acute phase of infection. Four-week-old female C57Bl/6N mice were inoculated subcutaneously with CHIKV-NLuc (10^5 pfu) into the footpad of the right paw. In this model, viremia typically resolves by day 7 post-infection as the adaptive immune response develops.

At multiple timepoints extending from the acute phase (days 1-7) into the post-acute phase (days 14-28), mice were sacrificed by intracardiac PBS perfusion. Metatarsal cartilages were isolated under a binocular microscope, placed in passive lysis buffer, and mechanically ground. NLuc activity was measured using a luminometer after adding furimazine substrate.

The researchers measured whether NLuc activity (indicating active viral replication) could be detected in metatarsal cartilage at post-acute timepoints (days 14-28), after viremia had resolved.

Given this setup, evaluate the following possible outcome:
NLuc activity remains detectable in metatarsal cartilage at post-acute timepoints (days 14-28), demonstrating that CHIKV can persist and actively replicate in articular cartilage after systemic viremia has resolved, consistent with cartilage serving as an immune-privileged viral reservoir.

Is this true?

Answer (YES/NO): YES